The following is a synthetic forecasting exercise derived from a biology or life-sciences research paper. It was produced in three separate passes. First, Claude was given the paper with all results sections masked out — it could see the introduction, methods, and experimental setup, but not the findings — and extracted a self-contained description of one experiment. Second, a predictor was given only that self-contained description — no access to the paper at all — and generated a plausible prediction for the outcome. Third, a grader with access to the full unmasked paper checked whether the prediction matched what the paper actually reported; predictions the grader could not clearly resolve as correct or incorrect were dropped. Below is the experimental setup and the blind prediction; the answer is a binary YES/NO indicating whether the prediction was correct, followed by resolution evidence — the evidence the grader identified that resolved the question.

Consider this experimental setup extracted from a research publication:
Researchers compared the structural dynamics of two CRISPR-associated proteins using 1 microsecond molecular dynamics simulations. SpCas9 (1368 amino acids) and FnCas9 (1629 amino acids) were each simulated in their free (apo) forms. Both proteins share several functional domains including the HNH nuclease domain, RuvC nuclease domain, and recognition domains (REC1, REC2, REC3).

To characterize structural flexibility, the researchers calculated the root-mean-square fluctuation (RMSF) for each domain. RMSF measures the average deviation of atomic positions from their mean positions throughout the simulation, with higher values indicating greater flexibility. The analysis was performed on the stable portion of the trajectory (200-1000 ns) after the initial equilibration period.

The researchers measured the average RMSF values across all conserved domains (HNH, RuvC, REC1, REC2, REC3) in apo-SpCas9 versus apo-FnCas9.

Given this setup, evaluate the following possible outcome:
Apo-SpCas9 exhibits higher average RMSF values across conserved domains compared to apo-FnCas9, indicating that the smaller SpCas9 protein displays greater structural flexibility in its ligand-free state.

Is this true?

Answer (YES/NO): NO